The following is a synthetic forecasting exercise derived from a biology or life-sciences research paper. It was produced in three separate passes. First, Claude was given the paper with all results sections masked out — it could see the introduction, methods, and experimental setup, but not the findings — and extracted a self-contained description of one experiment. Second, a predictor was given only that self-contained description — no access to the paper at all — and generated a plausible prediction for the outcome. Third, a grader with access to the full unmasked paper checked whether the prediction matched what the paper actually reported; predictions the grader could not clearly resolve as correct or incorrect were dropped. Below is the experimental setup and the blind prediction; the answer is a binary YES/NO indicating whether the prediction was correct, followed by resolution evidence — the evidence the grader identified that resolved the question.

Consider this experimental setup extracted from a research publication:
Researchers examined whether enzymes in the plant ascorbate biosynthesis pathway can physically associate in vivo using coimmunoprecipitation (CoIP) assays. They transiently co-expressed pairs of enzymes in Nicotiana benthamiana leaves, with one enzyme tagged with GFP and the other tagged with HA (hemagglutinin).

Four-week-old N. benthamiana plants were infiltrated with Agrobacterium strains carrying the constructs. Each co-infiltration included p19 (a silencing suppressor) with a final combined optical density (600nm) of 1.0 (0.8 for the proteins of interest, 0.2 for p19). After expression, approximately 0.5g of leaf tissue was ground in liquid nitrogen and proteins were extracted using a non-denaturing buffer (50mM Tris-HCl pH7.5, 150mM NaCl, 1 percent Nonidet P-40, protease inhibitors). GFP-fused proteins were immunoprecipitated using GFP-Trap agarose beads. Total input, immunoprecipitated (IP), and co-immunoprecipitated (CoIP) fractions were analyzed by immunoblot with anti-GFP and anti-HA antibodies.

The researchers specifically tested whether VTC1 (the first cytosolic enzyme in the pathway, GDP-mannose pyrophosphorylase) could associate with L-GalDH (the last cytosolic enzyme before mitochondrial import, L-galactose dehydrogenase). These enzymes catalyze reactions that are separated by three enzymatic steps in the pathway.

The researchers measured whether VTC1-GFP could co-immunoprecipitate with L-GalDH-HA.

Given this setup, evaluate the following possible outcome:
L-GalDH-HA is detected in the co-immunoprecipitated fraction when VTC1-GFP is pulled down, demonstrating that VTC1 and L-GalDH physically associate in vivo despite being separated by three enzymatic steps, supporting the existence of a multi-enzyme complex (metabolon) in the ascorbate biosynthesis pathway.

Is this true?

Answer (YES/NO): YES